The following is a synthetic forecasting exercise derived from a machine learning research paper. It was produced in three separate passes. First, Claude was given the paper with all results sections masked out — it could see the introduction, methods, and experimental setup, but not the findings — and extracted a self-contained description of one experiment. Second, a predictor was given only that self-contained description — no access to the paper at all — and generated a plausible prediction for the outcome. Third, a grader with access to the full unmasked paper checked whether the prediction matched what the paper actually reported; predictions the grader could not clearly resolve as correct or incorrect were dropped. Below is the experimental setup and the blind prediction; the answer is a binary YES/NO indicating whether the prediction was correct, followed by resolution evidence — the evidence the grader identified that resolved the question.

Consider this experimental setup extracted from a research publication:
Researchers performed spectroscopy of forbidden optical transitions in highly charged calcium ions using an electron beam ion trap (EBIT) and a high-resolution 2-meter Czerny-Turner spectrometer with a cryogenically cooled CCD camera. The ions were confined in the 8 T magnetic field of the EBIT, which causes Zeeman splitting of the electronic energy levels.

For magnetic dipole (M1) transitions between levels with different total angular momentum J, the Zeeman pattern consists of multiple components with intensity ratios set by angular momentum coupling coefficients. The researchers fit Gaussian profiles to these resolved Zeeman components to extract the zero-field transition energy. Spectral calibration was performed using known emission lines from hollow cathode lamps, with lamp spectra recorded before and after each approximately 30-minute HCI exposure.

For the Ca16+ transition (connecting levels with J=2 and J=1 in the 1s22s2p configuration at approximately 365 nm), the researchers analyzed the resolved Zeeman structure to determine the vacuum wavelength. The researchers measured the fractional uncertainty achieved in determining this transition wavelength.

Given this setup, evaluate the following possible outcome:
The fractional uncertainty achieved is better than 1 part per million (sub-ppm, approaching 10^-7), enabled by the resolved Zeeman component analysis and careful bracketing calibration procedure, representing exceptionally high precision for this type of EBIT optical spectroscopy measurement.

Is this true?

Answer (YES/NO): NO